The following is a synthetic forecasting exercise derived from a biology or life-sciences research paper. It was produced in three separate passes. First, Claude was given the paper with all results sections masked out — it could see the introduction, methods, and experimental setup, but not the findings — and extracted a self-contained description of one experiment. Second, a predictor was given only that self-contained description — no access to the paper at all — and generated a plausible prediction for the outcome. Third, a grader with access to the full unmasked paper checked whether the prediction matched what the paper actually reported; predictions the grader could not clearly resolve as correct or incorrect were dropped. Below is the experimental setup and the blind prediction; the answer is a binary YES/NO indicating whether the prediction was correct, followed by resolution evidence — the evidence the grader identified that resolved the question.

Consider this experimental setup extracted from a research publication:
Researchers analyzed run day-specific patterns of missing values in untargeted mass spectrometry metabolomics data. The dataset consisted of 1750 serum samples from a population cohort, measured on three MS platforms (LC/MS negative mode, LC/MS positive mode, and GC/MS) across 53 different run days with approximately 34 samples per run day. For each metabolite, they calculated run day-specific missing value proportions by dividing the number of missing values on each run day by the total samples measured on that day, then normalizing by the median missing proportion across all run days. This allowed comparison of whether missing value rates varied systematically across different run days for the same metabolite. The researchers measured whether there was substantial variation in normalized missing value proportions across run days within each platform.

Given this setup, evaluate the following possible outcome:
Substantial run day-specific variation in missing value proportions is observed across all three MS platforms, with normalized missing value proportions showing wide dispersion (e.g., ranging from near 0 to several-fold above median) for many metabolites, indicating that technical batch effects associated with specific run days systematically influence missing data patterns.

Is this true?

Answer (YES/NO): YES